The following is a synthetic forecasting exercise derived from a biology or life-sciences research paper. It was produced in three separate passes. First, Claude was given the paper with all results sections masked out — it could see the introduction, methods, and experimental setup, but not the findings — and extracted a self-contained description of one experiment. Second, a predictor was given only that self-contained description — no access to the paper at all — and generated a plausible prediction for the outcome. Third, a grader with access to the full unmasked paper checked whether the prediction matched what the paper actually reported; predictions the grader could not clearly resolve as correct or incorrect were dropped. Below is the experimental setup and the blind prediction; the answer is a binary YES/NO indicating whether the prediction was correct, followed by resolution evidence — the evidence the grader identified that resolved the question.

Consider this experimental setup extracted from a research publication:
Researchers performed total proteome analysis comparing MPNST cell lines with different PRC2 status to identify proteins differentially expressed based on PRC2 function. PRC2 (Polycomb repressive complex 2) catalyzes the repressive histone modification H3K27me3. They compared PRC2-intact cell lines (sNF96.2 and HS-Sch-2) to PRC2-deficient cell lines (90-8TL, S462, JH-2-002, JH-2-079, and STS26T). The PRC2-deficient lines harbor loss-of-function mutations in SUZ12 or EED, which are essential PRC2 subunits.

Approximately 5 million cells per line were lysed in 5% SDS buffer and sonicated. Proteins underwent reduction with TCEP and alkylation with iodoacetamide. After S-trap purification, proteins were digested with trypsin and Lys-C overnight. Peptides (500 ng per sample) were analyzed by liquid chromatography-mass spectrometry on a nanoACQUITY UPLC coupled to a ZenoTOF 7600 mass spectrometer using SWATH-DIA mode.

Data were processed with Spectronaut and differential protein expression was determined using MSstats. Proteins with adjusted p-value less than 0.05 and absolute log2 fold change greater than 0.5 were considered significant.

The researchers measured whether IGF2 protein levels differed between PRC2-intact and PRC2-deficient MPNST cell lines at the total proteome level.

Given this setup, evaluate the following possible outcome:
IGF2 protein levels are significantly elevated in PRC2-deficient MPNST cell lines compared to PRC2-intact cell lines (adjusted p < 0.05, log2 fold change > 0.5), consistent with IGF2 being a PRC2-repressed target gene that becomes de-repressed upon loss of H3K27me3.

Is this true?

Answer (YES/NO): YES